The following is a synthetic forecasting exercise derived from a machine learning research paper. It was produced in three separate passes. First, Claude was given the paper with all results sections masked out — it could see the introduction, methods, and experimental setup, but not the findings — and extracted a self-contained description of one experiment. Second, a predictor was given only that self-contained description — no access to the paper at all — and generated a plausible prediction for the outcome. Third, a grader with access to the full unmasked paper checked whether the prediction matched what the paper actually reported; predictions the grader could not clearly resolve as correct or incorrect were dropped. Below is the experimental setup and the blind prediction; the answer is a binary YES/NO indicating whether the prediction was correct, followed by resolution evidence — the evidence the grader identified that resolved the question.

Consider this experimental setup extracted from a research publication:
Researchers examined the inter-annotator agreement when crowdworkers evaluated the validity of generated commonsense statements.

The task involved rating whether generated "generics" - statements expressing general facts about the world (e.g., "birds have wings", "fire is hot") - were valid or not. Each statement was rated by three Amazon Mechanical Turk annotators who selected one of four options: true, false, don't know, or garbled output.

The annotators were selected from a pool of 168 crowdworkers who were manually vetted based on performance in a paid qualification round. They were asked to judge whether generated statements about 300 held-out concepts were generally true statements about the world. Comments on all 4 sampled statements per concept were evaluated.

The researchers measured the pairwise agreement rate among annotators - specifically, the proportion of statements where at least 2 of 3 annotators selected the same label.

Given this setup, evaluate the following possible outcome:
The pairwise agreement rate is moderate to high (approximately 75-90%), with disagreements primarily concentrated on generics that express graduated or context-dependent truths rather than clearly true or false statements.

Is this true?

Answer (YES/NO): NO